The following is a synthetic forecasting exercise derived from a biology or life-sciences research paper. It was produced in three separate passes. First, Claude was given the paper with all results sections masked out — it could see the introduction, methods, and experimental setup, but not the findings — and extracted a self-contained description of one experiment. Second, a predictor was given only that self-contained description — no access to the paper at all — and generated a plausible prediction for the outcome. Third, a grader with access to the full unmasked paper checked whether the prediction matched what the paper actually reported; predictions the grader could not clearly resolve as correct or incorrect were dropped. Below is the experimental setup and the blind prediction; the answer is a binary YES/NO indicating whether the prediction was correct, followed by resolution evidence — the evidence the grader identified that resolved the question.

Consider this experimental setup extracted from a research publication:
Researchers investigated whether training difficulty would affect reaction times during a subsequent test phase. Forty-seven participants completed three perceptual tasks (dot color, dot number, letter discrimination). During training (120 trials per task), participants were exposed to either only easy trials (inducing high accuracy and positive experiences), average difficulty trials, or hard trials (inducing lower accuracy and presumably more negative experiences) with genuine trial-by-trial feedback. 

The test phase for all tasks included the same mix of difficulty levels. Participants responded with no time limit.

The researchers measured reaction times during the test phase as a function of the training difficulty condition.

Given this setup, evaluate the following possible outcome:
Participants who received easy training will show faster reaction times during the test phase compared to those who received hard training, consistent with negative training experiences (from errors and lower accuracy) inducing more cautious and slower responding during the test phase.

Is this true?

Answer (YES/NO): NO